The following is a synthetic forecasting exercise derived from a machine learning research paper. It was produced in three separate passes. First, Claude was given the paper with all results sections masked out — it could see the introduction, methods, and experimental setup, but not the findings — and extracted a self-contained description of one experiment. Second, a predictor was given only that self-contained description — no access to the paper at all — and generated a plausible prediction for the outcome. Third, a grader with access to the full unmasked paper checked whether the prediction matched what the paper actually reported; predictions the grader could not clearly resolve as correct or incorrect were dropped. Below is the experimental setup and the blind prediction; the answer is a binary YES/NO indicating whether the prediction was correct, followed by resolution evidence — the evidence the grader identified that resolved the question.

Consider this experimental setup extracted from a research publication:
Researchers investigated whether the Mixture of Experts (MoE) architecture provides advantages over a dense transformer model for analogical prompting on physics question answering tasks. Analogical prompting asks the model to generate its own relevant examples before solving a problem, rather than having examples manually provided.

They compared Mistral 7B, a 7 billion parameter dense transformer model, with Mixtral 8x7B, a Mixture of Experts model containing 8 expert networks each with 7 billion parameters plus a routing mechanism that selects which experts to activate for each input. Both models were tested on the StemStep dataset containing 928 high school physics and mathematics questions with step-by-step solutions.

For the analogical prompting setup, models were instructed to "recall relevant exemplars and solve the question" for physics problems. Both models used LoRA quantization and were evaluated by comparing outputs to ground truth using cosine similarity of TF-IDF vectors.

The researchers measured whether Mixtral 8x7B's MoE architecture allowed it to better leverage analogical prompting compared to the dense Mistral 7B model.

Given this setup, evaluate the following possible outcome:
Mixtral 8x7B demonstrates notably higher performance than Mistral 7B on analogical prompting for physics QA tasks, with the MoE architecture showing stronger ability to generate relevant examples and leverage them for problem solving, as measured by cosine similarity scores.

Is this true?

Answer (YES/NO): NO